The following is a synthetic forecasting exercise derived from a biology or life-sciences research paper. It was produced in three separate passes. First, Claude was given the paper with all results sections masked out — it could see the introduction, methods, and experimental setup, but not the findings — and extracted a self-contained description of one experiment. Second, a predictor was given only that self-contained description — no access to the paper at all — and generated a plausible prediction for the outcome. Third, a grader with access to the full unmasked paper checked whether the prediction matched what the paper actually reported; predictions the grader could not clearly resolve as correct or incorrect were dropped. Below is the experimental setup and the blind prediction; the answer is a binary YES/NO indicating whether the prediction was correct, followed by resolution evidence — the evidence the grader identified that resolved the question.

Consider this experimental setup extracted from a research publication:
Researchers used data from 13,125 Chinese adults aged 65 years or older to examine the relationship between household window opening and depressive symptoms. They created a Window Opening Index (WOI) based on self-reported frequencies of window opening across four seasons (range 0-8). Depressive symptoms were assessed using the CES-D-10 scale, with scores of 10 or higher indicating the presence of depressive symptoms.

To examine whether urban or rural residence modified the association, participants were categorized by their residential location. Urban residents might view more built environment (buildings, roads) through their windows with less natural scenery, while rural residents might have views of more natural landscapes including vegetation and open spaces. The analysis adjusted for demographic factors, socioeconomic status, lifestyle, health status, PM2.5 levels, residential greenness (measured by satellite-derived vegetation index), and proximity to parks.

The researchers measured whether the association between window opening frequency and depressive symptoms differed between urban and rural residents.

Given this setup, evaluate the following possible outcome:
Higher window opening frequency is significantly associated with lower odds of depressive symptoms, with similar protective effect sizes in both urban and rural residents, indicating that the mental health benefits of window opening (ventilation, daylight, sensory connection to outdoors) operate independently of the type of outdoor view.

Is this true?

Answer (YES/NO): NO